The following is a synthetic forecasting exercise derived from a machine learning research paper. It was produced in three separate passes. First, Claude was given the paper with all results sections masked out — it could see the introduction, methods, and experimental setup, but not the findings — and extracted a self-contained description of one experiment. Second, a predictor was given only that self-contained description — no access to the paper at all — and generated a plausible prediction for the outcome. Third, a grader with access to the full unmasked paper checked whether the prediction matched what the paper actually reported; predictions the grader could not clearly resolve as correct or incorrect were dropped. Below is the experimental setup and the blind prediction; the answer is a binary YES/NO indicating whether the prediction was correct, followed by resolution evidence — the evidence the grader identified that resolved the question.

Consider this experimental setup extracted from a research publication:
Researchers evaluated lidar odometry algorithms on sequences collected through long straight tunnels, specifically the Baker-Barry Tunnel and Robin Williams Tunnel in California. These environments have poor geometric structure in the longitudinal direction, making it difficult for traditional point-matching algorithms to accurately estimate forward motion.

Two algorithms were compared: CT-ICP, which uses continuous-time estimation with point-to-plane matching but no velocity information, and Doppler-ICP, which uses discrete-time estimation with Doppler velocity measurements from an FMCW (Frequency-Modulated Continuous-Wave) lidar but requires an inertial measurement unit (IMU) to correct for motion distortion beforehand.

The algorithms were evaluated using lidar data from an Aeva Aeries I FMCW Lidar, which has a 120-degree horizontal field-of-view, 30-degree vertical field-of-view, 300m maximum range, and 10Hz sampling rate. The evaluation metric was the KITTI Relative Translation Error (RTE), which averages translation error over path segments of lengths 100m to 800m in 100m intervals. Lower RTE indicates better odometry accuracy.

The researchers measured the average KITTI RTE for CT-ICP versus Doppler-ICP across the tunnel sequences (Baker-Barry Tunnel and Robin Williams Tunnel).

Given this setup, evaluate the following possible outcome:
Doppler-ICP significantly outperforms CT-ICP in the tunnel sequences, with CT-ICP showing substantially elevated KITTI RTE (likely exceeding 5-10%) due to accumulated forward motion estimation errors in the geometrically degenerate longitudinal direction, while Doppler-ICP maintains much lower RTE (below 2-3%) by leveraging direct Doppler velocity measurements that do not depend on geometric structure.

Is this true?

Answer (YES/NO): YES